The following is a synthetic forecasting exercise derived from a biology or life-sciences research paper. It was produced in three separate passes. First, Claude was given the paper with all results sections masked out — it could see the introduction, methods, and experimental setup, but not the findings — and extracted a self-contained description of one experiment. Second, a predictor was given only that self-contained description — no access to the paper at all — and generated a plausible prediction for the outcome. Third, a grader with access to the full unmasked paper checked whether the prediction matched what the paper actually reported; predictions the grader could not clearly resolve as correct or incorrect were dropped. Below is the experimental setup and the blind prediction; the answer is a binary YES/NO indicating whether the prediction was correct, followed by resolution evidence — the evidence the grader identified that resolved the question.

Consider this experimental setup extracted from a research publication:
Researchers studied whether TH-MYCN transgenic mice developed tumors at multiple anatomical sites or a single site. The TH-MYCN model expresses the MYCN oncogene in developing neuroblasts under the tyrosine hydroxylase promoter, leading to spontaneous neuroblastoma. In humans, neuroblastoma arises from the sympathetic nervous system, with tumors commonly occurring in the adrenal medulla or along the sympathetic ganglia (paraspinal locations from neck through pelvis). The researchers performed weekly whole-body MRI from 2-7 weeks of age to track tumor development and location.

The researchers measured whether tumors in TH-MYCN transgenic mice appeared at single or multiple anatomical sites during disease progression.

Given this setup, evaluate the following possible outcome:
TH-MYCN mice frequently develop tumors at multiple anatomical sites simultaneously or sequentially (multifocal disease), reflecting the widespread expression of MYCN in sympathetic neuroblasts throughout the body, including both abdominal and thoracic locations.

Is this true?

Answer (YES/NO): YES